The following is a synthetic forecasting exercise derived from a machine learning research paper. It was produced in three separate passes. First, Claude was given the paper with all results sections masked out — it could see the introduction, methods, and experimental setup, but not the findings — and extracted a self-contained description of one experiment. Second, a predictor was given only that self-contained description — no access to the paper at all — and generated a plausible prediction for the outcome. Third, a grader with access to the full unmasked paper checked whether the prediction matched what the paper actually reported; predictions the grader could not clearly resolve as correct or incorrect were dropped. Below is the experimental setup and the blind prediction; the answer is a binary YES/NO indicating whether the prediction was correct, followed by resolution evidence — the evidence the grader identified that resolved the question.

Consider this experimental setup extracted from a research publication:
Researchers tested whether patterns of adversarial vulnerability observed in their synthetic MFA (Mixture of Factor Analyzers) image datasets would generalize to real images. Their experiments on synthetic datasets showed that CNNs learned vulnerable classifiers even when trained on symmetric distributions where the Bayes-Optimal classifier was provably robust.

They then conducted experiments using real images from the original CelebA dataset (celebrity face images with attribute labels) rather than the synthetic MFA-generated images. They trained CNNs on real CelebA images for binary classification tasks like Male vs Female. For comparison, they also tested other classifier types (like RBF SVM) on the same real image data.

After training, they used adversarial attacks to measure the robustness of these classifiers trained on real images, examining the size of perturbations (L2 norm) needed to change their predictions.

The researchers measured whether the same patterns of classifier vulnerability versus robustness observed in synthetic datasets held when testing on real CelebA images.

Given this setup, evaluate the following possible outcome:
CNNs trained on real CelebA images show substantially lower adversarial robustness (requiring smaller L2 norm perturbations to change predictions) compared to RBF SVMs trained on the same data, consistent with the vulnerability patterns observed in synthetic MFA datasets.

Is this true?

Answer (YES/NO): YES